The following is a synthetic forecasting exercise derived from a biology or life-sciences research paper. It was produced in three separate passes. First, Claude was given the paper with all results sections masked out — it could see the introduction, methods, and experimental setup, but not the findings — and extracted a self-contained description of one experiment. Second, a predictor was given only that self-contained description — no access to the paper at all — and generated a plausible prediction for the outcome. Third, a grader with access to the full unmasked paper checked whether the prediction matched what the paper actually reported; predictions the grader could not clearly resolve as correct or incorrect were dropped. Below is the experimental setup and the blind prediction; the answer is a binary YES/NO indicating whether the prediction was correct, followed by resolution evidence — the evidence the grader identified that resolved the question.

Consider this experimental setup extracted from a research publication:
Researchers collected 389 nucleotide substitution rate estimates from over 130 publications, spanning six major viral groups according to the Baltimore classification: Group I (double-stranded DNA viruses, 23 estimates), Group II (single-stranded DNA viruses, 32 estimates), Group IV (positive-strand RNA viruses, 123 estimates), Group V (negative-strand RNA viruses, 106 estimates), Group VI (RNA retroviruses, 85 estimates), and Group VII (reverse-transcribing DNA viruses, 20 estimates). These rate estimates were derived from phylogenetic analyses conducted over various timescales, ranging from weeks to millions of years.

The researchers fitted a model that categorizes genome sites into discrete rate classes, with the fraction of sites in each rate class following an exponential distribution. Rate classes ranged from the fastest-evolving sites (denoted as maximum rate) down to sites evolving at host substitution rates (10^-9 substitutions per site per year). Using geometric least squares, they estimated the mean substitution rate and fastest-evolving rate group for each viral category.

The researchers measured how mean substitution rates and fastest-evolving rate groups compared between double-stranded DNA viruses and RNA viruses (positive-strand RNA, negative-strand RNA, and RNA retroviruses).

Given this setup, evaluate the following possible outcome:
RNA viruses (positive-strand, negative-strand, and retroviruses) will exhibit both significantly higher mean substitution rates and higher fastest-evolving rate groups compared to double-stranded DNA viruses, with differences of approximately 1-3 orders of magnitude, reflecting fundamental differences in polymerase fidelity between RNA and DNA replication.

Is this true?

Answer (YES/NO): YES